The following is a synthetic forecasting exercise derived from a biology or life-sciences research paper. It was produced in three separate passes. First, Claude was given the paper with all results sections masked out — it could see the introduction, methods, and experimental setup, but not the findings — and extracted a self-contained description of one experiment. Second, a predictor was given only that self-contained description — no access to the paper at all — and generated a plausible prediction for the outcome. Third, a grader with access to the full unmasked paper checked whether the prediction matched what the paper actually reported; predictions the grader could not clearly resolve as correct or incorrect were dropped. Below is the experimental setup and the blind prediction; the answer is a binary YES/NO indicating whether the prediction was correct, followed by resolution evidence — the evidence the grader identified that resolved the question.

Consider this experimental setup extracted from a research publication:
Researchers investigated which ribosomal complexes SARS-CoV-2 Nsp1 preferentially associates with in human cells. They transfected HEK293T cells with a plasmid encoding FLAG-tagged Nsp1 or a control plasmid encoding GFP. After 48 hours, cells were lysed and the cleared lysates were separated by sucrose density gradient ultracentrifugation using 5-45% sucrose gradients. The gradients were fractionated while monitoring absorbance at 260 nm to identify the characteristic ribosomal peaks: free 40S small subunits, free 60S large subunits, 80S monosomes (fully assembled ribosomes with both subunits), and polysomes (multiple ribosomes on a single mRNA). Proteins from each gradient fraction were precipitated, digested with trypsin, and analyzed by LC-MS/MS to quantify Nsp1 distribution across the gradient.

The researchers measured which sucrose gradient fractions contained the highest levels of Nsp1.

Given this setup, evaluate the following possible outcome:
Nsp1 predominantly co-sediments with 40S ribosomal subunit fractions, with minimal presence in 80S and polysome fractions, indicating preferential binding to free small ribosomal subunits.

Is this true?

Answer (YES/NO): NO